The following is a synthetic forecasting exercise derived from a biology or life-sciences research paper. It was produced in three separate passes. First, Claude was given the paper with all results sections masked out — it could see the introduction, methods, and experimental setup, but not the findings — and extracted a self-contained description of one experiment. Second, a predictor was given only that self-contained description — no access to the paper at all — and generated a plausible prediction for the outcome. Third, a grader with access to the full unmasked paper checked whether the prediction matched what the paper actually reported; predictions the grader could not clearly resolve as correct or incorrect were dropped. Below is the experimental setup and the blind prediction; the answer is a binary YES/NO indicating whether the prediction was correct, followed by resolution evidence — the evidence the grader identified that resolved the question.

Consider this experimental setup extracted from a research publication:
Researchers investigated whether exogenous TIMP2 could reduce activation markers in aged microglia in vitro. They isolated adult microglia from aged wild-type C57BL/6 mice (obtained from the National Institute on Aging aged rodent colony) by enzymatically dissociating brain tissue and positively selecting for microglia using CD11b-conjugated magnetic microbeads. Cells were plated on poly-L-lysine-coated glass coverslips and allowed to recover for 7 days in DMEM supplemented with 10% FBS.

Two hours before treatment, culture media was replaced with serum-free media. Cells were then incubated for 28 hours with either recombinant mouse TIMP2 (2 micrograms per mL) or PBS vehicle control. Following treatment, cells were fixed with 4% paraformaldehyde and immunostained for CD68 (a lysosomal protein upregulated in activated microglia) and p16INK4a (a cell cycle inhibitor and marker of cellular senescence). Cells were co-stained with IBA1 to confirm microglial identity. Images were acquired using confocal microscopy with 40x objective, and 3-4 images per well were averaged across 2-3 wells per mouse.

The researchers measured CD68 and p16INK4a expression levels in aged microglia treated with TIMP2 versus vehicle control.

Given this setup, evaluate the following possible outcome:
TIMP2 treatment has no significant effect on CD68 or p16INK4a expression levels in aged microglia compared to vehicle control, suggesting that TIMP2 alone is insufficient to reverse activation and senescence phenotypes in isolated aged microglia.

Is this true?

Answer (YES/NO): NO